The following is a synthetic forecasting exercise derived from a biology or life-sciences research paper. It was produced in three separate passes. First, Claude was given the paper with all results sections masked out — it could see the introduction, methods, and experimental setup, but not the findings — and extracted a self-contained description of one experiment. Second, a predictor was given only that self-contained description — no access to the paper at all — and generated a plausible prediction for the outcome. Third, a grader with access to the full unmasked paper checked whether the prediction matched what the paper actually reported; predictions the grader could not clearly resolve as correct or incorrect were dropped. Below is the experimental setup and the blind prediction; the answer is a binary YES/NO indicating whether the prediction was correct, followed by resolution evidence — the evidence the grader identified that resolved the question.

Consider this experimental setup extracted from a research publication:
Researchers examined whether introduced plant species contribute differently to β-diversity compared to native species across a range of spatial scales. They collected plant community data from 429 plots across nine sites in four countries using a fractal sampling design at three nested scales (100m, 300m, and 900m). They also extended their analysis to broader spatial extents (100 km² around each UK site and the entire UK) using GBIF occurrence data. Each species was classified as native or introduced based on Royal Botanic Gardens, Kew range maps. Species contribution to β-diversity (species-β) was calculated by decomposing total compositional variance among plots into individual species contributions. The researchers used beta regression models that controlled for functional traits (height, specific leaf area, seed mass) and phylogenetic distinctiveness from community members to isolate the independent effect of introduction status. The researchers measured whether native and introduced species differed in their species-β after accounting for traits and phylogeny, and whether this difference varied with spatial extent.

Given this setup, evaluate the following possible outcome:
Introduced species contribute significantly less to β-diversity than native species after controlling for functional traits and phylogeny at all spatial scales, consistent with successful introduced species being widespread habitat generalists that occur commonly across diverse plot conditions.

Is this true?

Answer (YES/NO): NO